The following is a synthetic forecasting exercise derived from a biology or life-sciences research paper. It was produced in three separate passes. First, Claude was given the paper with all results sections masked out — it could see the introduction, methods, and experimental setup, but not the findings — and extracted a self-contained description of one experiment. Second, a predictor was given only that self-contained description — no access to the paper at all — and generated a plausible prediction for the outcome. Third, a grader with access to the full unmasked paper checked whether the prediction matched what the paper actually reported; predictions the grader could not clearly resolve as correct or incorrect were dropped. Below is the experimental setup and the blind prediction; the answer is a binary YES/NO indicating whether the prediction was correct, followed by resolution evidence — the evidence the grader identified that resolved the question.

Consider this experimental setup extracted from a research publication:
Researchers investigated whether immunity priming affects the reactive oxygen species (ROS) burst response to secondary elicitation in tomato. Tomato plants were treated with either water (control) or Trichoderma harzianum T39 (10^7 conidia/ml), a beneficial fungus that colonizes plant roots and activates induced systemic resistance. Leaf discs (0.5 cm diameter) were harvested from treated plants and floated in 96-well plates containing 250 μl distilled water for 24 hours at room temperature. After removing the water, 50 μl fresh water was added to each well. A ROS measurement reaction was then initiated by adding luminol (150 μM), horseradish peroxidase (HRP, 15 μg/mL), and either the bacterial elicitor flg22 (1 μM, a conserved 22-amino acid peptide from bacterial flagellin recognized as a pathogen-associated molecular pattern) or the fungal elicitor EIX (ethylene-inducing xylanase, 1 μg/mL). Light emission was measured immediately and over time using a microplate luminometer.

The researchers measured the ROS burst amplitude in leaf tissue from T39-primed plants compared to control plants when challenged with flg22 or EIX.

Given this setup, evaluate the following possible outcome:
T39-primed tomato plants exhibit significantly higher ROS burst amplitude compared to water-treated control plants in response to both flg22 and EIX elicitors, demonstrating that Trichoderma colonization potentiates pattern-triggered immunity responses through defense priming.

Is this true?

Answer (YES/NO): YES